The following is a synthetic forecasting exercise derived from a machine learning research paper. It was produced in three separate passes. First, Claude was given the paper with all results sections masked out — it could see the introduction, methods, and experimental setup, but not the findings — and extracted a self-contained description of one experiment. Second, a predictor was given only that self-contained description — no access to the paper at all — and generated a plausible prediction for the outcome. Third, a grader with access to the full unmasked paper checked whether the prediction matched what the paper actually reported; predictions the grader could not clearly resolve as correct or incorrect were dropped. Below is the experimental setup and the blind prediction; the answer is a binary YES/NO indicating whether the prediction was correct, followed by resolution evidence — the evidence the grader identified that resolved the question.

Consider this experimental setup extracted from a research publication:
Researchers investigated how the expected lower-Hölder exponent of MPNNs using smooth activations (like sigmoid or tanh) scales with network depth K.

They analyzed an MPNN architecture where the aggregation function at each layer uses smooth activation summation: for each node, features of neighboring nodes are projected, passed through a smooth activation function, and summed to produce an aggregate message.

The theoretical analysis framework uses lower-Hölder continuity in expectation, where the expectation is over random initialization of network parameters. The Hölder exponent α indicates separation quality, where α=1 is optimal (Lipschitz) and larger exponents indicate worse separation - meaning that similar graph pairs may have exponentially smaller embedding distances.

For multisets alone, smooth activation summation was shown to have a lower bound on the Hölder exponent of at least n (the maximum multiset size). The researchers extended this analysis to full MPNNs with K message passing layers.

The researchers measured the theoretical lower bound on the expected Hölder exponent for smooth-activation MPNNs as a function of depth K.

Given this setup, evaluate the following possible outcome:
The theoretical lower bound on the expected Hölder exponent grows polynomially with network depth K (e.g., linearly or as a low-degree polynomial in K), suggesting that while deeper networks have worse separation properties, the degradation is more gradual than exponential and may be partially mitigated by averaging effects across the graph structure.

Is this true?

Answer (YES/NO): NO